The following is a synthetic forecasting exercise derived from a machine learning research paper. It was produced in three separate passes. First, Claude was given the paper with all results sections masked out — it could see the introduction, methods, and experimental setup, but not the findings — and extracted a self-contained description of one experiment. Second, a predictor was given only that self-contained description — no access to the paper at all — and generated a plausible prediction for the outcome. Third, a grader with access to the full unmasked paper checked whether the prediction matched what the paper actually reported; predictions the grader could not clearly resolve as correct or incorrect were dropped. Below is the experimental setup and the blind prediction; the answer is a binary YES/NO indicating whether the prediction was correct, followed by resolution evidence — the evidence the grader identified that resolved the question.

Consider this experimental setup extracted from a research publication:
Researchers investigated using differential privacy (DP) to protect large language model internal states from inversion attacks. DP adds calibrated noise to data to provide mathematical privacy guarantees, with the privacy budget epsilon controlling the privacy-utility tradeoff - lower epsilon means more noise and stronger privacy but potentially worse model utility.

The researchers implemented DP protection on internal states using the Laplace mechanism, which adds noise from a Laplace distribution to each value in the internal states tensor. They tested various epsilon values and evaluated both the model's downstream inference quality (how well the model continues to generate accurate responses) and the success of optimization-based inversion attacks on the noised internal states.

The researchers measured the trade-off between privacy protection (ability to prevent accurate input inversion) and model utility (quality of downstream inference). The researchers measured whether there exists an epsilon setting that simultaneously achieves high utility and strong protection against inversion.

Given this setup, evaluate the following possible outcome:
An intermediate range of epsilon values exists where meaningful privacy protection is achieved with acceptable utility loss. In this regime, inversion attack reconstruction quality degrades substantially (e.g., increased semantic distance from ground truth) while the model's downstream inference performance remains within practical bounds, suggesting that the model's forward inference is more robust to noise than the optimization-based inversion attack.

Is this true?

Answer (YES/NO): NO